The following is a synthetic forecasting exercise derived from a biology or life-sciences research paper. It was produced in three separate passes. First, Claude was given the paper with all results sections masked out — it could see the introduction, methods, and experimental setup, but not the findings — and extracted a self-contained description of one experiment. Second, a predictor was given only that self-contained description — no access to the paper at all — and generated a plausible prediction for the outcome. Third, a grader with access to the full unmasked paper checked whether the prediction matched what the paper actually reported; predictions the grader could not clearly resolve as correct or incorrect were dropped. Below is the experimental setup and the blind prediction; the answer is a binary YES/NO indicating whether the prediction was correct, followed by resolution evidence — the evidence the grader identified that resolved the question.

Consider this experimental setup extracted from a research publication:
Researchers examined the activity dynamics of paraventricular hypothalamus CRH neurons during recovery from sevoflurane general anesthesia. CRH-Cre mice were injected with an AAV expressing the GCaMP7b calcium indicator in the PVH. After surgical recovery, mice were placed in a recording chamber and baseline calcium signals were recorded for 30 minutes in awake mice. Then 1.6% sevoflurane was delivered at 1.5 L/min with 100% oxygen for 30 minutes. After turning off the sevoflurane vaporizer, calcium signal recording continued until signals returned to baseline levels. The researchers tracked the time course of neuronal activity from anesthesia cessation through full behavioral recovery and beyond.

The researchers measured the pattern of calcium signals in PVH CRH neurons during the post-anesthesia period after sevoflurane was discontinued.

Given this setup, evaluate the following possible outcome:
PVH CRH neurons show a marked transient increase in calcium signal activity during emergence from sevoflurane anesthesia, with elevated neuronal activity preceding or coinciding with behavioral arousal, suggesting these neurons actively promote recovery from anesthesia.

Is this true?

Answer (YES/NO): NO